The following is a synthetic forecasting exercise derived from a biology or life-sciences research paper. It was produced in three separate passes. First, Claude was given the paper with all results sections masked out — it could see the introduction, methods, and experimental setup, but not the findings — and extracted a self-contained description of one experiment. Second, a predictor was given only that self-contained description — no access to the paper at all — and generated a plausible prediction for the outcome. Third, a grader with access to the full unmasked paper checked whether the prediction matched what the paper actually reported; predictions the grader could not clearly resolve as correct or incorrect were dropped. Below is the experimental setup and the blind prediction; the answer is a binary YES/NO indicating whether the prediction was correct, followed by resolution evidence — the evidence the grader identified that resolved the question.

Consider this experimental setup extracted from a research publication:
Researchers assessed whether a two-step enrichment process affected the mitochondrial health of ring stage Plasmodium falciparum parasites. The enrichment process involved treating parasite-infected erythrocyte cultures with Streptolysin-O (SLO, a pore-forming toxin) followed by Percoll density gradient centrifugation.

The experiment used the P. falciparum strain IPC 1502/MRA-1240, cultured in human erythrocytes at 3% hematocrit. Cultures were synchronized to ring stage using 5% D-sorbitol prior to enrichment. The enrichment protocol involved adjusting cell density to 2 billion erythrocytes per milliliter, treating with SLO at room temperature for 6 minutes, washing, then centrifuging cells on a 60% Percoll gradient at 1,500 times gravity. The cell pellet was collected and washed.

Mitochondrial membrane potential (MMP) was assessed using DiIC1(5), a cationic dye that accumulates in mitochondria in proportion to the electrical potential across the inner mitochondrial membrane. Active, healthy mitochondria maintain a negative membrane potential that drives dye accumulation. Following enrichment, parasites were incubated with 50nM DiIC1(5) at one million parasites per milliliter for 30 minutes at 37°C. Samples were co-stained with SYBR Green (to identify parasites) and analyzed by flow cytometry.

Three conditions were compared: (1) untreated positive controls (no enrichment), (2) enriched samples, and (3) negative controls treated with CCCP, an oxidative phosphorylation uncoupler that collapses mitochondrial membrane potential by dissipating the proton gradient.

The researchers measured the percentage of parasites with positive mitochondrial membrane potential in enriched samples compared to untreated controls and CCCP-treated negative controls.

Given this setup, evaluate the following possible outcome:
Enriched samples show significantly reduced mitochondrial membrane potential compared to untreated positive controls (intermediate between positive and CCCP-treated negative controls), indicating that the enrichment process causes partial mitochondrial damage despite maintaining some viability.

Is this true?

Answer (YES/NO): NO